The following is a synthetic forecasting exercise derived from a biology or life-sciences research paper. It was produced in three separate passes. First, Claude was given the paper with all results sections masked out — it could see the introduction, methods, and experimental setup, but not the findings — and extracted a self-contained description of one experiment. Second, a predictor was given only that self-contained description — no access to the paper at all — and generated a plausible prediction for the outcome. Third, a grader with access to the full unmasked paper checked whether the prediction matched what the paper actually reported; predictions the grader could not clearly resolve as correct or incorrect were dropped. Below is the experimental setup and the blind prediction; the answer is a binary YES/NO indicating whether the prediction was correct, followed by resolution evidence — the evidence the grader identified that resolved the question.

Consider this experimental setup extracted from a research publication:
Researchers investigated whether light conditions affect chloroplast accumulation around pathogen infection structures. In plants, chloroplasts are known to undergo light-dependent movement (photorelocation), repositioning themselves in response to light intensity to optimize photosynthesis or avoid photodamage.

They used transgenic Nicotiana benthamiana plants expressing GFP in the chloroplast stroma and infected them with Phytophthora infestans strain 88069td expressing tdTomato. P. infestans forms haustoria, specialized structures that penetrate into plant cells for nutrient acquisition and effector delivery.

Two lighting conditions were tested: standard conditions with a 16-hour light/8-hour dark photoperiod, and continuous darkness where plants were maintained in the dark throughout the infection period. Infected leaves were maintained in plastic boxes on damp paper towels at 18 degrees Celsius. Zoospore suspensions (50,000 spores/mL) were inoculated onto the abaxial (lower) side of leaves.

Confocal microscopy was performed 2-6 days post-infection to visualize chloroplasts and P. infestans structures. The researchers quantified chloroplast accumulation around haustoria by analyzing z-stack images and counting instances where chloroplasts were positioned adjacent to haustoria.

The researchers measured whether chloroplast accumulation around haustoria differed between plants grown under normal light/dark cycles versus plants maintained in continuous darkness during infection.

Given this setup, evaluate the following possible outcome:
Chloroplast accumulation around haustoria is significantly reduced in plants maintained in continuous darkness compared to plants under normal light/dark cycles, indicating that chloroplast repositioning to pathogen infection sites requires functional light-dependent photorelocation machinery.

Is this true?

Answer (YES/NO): NO